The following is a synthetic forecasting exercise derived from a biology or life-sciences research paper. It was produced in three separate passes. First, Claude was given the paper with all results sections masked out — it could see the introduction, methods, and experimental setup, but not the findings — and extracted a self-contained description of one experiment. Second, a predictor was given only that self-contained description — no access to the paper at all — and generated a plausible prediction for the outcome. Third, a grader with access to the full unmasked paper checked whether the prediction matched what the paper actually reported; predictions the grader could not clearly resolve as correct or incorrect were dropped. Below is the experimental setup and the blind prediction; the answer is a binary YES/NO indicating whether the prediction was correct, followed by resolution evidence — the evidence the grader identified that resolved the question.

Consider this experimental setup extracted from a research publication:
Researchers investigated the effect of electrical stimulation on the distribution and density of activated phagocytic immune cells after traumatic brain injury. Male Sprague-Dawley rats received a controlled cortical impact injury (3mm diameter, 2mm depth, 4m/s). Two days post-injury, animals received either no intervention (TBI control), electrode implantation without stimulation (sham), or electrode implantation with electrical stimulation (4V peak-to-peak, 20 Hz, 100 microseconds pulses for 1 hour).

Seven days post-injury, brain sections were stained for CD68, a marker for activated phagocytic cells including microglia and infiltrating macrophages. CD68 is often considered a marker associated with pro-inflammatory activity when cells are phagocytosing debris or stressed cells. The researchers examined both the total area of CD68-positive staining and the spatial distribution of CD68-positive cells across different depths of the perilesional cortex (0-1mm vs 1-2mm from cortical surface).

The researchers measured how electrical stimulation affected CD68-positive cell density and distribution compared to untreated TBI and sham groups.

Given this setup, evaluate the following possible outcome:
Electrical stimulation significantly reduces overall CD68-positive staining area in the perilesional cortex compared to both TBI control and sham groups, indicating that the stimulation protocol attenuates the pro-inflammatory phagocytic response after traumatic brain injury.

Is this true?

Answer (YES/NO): NO